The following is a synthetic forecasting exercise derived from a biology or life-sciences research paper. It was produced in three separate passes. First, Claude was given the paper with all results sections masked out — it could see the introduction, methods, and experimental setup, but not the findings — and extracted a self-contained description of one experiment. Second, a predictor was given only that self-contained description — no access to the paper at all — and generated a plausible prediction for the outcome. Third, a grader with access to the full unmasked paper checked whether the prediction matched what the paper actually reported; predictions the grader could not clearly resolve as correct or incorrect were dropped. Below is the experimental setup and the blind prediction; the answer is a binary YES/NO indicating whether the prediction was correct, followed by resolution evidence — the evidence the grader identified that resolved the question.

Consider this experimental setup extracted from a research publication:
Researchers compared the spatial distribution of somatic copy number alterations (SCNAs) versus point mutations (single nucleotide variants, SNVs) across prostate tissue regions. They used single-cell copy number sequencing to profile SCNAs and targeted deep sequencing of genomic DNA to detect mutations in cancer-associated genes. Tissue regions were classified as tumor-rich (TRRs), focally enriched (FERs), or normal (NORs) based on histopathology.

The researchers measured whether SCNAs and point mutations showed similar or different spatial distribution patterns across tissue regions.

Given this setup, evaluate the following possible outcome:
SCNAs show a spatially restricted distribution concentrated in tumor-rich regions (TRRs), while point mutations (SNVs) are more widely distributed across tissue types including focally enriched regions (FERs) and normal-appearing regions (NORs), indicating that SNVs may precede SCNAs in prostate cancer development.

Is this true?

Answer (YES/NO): NO